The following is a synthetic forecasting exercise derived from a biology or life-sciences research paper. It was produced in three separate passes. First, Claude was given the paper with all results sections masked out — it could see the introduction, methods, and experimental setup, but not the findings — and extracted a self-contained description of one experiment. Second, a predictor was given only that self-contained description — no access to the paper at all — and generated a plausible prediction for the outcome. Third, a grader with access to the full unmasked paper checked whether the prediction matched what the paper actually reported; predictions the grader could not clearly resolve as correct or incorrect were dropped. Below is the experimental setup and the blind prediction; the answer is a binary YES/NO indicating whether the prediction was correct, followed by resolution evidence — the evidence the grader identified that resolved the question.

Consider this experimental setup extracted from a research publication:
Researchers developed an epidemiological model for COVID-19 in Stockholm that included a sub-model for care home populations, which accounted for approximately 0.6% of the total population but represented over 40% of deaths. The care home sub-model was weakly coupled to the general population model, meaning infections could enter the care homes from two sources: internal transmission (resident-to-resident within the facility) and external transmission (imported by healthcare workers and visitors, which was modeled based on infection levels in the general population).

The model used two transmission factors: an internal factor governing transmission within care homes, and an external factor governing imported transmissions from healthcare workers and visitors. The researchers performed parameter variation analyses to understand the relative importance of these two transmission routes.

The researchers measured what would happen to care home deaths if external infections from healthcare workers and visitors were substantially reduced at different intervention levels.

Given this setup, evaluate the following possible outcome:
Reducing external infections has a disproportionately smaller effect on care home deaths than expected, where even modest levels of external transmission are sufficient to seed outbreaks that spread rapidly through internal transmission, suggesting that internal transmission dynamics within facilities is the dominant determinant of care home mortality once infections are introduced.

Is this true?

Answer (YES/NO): NO